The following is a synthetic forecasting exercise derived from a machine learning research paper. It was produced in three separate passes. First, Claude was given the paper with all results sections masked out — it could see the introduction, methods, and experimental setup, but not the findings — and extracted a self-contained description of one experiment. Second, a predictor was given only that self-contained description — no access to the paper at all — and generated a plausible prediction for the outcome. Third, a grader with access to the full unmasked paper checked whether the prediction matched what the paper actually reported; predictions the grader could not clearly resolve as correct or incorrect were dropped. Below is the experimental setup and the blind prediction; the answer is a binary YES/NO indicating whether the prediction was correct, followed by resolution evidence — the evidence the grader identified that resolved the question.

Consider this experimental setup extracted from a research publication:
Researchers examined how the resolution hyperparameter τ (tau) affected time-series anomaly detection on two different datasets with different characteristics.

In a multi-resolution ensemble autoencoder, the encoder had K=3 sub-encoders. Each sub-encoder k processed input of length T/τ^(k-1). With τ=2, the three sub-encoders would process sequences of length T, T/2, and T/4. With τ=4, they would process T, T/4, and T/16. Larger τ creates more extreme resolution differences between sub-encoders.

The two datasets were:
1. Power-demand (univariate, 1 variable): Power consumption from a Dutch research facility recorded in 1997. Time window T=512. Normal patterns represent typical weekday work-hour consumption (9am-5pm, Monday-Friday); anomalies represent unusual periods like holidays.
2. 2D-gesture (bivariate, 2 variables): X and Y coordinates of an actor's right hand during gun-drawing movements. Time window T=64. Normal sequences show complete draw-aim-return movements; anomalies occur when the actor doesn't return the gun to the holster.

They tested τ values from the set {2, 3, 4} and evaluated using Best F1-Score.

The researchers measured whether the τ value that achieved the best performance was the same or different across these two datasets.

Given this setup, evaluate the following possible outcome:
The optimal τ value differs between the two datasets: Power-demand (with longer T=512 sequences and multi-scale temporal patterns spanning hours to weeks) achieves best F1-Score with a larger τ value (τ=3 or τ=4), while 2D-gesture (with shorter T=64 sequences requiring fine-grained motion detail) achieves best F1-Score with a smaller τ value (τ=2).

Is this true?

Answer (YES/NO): NO